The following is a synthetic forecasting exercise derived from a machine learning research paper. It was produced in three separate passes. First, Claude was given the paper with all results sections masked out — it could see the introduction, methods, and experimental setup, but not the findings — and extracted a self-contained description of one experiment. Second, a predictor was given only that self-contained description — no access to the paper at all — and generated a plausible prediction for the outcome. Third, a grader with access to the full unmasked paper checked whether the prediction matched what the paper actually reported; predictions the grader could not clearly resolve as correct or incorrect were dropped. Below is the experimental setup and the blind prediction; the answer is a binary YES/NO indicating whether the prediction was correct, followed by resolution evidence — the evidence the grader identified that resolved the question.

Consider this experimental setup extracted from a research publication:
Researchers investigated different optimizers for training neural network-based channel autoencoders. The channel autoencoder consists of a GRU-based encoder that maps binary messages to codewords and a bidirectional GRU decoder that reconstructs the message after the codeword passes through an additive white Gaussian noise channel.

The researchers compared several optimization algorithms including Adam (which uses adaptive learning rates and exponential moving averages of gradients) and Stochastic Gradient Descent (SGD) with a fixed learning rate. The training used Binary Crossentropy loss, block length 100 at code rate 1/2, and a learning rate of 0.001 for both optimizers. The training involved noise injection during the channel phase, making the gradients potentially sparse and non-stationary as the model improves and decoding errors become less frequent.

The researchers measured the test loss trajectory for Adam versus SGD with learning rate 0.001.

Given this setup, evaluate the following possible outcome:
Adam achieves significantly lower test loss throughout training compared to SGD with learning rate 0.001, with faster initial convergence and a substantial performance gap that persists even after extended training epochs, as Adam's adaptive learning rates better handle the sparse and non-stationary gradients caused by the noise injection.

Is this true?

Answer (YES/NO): YES